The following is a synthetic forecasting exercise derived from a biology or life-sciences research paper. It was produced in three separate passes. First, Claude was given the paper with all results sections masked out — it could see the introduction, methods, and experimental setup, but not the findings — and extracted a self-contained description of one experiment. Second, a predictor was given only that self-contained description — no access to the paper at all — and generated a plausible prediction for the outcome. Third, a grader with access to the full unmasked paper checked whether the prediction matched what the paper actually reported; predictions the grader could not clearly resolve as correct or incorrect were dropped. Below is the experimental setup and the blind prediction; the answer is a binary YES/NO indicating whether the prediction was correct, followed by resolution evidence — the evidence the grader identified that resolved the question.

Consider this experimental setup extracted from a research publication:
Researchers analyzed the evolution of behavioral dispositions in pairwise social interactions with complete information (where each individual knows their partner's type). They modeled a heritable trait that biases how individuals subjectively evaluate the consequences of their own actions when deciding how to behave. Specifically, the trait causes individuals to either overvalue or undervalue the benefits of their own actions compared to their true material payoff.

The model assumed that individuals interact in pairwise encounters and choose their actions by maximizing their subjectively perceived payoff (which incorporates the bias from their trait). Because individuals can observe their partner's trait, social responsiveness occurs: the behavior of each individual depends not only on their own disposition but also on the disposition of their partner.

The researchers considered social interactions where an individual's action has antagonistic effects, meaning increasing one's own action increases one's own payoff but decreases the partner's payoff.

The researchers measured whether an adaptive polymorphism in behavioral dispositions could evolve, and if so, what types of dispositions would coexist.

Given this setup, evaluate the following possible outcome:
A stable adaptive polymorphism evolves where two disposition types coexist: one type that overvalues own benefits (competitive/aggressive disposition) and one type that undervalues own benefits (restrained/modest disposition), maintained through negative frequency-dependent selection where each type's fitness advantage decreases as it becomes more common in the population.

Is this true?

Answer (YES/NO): YES